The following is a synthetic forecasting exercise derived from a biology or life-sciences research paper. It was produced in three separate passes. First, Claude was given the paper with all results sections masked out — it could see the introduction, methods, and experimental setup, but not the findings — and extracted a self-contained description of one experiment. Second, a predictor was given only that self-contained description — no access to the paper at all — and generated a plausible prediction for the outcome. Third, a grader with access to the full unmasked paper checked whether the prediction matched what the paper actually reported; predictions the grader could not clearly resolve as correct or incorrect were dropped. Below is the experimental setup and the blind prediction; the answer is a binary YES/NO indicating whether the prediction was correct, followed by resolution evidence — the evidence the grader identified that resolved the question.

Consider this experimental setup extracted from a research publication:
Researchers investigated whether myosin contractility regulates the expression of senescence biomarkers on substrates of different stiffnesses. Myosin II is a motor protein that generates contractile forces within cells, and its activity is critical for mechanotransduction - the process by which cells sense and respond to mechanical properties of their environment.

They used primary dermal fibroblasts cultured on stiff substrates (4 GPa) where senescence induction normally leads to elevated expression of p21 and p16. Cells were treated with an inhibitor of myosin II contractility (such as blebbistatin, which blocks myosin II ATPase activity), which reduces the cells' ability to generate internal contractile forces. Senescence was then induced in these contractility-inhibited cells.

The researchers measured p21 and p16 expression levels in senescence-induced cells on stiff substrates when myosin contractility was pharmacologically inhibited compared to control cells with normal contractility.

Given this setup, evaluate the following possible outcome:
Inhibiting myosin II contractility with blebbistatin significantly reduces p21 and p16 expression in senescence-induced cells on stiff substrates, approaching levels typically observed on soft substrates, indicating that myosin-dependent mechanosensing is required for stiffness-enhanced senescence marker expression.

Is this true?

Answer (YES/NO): YES